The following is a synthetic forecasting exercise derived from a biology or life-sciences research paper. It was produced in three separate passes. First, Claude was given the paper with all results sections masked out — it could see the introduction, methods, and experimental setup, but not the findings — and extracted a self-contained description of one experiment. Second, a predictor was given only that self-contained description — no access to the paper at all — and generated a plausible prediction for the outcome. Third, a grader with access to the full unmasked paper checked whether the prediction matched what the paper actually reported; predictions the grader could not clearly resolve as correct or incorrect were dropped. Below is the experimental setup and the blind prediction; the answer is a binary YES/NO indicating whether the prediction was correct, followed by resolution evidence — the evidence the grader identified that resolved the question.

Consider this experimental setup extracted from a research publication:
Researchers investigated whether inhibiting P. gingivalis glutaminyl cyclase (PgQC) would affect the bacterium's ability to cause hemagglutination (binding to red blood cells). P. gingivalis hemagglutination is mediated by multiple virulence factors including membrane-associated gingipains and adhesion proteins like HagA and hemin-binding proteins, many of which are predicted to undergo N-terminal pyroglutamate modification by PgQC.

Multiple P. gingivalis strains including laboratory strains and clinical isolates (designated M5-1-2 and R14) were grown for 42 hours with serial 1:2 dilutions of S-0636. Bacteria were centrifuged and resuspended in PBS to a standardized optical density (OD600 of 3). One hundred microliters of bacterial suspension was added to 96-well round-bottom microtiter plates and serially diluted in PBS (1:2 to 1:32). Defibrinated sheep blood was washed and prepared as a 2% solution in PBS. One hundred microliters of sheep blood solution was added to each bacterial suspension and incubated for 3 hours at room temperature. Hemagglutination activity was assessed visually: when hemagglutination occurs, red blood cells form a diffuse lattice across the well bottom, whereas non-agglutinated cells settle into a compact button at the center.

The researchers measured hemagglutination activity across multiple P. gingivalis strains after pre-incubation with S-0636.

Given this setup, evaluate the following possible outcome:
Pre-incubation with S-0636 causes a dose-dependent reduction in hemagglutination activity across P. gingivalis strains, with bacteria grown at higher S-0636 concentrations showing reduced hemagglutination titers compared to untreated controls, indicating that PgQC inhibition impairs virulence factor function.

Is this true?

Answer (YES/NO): YES